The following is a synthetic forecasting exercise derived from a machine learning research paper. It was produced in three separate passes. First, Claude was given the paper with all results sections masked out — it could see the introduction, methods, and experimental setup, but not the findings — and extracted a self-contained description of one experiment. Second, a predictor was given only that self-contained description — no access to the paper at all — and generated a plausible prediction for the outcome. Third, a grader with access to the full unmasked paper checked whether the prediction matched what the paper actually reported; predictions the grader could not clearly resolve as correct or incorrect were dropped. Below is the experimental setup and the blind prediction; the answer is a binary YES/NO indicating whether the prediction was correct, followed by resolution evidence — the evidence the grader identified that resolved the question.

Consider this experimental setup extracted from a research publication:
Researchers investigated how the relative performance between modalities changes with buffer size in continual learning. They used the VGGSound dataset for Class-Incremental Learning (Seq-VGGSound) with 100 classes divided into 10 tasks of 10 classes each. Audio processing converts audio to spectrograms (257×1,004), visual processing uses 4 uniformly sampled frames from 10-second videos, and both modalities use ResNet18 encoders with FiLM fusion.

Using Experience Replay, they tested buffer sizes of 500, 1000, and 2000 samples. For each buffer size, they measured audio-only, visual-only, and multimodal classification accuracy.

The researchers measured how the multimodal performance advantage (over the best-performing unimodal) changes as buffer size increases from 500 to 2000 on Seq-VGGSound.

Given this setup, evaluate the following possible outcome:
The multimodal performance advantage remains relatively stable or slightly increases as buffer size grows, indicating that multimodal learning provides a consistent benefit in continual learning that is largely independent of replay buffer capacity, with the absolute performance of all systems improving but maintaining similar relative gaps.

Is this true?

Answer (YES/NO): NO